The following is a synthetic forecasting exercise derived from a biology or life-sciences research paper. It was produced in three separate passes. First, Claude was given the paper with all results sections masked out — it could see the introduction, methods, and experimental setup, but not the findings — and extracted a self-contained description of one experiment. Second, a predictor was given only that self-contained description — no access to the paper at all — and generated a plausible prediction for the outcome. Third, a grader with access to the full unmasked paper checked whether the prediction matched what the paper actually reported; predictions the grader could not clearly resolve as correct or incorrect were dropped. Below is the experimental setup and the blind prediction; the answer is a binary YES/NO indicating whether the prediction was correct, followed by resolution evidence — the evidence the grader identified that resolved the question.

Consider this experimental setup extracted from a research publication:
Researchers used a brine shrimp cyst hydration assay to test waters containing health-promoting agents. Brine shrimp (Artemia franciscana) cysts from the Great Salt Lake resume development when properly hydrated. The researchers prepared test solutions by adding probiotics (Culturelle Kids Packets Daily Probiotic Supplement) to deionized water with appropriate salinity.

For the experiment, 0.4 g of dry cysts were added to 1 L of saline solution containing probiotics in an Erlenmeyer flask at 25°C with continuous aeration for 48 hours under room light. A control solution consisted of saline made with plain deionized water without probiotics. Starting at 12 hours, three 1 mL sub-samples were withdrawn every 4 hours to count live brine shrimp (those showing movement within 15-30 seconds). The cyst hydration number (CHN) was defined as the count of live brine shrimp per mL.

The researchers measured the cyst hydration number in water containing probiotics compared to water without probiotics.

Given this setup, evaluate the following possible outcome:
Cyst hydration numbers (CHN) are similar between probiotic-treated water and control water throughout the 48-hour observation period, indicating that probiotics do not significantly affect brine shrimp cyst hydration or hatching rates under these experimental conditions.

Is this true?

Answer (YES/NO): YES